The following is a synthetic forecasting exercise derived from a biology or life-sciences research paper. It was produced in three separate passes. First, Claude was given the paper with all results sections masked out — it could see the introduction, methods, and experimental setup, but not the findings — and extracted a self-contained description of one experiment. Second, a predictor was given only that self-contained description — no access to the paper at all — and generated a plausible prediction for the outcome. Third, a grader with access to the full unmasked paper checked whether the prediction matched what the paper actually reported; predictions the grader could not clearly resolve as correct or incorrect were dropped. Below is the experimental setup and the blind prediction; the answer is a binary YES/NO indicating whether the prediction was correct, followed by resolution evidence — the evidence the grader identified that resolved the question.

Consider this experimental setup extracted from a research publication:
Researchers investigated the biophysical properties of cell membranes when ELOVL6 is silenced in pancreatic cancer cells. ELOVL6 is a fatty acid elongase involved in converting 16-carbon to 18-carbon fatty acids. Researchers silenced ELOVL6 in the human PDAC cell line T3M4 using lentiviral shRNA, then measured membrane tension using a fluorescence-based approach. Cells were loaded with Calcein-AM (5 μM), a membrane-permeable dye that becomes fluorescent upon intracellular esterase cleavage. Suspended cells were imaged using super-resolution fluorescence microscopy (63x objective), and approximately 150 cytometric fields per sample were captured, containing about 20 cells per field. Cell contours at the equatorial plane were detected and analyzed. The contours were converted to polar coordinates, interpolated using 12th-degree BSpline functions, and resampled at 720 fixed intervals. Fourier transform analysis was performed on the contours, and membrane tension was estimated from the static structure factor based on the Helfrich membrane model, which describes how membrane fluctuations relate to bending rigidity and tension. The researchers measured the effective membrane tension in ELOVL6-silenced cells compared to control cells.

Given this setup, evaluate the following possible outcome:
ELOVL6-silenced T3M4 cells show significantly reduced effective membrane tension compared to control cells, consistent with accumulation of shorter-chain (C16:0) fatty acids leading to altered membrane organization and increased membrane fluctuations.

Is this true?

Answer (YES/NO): YES